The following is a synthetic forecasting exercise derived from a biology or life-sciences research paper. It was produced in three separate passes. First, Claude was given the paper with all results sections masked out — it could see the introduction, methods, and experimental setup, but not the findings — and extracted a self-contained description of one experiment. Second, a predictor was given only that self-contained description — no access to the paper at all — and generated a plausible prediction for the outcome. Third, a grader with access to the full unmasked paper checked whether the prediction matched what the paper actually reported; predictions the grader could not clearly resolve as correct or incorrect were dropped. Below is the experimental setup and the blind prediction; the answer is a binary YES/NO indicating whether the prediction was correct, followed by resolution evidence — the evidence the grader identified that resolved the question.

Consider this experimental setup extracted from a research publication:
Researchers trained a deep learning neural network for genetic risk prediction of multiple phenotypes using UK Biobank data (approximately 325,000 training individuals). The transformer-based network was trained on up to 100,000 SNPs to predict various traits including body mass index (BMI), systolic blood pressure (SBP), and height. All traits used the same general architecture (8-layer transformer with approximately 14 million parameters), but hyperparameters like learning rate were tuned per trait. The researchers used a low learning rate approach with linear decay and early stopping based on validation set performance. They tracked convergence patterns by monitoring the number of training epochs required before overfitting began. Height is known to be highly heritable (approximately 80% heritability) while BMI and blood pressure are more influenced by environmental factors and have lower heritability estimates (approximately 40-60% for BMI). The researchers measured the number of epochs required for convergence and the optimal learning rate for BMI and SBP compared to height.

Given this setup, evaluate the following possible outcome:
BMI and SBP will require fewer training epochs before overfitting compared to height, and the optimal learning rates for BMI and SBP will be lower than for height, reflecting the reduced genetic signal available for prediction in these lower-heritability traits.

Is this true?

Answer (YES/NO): YES